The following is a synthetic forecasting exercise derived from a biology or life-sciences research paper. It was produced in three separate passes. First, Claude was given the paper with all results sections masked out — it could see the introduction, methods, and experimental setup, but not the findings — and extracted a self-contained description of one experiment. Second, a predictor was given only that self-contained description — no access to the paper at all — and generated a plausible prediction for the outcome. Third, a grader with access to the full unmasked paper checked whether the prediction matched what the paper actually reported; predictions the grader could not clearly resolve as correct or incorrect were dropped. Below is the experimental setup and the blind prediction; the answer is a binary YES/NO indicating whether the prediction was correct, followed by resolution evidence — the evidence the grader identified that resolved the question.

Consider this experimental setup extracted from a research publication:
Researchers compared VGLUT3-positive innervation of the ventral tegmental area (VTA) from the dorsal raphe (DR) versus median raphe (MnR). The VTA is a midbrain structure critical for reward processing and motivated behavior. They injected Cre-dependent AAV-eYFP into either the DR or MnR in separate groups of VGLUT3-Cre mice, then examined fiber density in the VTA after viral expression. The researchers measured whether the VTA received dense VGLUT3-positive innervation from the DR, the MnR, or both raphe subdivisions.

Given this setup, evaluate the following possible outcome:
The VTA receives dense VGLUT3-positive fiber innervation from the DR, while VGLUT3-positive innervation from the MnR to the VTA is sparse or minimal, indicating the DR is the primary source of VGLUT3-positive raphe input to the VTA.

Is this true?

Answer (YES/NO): YES